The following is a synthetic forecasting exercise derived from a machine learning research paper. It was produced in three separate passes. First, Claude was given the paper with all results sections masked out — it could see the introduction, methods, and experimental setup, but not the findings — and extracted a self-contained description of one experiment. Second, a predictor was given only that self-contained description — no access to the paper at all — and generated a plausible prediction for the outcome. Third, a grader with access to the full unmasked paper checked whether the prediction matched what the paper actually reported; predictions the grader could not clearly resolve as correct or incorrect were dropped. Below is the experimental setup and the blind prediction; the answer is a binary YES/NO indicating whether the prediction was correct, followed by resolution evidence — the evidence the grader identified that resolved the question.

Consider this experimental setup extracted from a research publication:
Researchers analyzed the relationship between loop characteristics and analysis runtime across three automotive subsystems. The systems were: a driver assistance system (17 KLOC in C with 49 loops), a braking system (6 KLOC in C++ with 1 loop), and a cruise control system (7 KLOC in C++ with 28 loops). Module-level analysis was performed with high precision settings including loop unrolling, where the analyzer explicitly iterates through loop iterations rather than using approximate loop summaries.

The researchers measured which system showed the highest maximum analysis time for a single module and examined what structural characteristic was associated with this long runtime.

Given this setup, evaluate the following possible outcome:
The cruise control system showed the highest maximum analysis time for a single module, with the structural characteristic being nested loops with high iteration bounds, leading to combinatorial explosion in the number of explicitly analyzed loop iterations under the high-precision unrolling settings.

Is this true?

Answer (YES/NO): NO